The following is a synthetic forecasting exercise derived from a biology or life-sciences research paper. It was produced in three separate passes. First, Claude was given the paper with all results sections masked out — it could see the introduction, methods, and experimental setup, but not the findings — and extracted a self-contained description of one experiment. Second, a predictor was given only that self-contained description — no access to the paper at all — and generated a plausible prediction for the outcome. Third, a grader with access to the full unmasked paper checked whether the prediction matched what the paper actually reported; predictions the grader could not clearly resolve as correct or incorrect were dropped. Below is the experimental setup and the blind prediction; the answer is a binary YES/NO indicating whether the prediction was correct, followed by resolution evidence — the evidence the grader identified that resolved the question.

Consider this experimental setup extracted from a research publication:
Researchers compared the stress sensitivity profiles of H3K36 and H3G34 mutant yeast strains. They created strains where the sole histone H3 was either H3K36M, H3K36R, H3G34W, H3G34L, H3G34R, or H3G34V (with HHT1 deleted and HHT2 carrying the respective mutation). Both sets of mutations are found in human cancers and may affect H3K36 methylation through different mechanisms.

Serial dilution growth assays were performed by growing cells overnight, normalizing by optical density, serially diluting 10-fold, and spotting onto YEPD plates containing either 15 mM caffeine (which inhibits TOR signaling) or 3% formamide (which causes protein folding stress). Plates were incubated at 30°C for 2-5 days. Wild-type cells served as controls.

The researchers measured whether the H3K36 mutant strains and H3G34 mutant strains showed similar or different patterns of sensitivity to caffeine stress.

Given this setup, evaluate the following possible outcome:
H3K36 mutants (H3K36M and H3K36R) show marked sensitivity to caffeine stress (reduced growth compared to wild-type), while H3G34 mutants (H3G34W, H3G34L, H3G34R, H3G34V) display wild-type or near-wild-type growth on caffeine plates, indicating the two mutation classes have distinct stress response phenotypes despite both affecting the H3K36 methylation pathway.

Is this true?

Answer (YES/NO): YES